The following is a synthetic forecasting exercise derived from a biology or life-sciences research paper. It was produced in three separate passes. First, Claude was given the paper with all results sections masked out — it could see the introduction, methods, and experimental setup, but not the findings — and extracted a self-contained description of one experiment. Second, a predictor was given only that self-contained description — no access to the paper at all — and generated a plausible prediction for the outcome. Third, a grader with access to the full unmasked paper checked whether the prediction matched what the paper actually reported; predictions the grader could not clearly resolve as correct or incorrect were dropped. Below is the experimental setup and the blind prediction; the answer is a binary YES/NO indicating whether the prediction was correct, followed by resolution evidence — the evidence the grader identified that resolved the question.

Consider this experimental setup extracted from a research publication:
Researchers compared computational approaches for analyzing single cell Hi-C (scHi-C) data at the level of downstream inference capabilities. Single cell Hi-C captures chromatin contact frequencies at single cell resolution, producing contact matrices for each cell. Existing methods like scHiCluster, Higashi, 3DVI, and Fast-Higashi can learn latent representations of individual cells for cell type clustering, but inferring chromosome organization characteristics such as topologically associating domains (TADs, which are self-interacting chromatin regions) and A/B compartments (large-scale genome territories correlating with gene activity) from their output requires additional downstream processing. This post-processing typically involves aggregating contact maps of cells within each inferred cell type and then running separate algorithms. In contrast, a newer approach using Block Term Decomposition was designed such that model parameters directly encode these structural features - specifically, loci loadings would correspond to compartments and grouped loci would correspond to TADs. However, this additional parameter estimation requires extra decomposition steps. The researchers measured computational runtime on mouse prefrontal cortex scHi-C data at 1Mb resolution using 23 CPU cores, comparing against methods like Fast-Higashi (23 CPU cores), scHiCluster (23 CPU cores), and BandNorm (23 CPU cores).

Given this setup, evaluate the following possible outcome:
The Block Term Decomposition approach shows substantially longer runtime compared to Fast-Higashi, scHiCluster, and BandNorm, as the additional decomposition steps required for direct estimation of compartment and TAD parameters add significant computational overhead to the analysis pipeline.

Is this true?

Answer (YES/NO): YES